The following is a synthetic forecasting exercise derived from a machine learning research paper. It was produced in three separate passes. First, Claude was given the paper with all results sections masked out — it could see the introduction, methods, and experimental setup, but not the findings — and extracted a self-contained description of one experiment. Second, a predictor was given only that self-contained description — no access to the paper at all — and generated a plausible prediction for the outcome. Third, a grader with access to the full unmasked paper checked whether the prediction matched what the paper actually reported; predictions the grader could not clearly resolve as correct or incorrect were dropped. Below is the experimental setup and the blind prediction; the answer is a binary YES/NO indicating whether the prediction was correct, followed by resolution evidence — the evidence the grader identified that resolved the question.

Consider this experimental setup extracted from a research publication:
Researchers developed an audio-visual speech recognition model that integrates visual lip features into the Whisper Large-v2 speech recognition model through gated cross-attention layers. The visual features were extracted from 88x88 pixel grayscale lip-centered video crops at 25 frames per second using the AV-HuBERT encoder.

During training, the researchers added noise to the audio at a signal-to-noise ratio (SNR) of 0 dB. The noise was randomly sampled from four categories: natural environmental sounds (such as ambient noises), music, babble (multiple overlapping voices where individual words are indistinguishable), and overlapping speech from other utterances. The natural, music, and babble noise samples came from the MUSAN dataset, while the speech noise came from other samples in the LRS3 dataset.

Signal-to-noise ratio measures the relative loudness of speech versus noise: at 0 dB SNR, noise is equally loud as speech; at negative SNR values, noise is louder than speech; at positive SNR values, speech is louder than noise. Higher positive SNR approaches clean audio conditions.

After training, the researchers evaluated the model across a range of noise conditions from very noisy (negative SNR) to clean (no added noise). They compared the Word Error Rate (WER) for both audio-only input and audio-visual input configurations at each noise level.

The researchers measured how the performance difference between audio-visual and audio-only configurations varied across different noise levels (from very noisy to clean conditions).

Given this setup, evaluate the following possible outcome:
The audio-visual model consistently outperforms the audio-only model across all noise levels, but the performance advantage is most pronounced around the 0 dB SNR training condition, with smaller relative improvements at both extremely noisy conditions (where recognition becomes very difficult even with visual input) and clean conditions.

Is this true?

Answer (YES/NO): NO